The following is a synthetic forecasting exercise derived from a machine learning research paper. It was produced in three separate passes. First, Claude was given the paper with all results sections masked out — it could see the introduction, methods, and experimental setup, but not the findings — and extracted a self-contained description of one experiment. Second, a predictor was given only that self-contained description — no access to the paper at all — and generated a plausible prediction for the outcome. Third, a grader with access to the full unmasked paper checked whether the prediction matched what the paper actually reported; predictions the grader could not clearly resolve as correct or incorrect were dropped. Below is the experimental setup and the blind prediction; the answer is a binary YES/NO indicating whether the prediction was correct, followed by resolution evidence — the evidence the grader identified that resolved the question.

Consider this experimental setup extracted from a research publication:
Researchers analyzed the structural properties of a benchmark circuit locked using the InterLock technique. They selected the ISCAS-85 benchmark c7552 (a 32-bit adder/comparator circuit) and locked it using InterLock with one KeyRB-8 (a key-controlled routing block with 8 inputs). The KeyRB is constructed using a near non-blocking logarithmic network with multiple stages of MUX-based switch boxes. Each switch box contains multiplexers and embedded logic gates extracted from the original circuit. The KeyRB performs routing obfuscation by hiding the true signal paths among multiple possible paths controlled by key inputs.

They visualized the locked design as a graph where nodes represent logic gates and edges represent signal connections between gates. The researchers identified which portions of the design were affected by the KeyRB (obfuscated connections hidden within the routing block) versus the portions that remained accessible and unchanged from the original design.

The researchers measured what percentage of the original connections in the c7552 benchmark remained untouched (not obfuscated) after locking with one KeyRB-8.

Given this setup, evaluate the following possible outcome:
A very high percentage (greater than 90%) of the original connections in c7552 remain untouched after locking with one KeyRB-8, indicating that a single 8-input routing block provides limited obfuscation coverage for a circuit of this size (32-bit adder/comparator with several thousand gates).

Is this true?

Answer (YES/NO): YES